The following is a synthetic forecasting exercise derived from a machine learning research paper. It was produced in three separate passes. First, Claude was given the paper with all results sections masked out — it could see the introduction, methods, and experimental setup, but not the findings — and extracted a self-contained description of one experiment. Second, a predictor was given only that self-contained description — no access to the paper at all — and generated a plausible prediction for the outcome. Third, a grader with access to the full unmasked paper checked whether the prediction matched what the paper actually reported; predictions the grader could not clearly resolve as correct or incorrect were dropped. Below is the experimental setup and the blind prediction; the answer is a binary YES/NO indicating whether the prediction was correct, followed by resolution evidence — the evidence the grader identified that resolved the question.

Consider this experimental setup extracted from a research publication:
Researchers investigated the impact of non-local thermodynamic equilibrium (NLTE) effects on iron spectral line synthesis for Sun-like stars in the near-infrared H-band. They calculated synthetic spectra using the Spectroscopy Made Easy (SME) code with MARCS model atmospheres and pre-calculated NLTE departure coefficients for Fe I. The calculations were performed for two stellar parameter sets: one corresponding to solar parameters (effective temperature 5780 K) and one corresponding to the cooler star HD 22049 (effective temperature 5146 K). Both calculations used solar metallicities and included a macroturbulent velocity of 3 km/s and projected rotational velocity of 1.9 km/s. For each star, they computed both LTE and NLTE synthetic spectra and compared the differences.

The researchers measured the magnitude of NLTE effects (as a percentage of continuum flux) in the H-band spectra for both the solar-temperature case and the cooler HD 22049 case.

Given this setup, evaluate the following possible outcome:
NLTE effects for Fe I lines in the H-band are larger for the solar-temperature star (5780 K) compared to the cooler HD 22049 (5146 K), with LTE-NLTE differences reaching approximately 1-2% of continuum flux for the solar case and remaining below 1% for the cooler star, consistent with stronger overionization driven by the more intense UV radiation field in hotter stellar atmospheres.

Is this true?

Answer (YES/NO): NO